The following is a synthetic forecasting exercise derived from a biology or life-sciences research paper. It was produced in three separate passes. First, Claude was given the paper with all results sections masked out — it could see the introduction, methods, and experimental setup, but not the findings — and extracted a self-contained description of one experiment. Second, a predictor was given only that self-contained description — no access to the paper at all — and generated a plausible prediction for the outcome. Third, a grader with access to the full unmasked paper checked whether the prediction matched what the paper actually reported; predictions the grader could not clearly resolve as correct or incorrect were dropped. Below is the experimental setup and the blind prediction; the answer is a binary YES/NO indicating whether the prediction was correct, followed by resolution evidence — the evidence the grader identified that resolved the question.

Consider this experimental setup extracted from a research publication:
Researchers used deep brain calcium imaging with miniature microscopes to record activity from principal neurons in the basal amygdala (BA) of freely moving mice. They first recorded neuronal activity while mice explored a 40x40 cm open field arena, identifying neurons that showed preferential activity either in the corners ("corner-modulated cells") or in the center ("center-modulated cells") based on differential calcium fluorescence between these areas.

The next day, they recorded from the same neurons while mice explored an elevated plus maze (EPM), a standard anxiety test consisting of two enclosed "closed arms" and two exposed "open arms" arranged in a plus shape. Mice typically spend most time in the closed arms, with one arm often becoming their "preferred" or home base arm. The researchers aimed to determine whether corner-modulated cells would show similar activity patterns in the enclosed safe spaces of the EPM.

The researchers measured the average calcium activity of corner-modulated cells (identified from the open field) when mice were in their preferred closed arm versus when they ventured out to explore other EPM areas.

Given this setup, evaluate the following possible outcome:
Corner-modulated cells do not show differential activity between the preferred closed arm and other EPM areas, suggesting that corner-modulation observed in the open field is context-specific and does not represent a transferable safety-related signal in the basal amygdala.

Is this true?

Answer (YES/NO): NO